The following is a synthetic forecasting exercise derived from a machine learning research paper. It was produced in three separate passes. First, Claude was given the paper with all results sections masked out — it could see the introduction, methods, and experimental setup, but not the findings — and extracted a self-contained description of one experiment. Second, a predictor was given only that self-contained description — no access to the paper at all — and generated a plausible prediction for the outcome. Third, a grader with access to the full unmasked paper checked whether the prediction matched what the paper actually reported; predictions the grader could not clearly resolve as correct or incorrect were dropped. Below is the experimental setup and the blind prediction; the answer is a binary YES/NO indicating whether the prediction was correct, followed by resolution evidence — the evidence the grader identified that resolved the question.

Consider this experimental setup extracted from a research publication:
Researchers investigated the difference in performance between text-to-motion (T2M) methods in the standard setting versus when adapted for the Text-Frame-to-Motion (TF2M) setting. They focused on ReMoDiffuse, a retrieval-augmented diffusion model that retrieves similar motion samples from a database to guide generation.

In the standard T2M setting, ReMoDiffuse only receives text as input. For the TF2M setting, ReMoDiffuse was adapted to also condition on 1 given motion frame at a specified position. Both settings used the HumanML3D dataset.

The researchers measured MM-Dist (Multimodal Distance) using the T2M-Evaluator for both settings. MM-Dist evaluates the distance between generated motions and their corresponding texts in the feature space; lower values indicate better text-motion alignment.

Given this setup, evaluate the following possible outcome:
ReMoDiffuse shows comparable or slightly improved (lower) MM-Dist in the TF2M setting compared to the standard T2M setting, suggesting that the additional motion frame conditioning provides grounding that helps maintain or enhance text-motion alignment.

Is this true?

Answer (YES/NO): NO